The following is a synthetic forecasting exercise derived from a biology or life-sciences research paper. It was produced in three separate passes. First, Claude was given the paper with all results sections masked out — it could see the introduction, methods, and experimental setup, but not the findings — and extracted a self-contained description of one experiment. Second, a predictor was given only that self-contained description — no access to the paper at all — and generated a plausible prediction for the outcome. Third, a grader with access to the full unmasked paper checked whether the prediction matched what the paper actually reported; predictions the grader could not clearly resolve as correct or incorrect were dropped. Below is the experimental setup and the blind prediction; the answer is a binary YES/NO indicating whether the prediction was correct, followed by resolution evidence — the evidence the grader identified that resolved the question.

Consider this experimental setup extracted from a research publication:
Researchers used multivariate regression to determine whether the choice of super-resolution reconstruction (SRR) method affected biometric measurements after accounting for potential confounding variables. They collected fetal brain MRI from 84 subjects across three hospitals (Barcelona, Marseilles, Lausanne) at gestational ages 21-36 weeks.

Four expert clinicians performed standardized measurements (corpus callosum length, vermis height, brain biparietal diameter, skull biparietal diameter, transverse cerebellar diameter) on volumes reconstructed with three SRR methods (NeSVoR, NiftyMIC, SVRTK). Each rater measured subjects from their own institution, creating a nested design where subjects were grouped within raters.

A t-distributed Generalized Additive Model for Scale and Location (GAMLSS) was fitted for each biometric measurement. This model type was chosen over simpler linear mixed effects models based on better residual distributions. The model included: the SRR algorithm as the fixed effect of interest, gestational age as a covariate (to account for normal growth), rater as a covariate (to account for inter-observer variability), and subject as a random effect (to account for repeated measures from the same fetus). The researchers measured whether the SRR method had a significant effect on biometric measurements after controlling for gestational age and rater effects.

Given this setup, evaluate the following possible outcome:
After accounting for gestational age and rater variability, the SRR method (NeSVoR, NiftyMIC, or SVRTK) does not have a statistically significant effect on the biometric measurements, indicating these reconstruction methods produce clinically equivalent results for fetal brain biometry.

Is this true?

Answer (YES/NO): NO